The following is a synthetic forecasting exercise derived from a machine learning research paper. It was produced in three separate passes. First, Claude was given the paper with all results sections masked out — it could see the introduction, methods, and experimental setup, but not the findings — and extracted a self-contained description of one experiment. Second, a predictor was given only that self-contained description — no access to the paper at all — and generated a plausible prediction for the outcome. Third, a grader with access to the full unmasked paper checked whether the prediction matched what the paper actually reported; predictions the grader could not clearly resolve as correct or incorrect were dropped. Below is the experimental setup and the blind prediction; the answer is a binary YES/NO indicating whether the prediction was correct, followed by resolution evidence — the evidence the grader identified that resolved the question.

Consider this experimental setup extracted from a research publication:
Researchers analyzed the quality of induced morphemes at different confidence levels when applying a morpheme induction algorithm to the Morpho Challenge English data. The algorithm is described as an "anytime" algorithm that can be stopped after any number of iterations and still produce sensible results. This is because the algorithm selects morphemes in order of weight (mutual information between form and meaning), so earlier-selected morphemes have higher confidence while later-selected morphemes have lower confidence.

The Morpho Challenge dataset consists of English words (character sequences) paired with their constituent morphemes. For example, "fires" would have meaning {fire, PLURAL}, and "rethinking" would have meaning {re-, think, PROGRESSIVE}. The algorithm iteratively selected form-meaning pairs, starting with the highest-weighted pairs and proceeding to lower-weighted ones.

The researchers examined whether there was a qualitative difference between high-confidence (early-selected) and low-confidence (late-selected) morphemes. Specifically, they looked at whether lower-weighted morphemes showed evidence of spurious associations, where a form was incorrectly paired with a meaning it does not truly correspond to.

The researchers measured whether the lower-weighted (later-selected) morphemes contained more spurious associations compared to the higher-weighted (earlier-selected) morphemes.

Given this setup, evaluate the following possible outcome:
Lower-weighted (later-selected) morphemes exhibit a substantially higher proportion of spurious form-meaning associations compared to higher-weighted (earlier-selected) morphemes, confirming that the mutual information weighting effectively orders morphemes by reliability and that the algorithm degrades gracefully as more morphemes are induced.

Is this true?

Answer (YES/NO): YES